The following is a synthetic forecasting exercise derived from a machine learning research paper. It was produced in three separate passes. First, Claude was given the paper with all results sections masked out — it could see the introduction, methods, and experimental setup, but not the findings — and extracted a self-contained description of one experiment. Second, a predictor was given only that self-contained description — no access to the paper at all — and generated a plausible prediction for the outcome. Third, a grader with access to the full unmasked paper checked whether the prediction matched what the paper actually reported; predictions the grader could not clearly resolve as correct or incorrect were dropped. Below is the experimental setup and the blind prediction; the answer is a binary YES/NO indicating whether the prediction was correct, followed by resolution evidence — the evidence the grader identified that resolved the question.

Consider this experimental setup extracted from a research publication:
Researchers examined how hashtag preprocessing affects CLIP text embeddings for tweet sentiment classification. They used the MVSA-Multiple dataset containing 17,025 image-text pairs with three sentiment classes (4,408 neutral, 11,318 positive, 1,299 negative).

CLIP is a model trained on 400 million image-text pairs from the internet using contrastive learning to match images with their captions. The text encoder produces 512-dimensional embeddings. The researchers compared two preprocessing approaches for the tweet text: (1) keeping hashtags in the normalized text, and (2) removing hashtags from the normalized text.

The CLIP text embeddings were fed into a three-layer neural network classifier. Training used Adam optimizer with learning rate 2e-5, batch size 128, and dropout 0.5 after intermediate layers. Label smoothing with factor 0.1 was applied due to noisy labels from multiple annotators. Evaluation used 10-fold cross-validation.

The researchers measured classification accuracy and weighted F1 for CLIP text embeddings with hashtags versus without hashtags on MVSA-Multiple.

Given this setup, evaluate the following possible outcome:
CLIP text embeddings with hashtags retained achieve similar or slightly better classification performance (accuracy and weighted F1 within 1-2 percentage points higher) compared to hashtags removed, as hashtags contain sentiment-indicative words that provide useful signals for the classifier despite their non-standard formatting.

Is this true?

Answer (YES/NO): NO